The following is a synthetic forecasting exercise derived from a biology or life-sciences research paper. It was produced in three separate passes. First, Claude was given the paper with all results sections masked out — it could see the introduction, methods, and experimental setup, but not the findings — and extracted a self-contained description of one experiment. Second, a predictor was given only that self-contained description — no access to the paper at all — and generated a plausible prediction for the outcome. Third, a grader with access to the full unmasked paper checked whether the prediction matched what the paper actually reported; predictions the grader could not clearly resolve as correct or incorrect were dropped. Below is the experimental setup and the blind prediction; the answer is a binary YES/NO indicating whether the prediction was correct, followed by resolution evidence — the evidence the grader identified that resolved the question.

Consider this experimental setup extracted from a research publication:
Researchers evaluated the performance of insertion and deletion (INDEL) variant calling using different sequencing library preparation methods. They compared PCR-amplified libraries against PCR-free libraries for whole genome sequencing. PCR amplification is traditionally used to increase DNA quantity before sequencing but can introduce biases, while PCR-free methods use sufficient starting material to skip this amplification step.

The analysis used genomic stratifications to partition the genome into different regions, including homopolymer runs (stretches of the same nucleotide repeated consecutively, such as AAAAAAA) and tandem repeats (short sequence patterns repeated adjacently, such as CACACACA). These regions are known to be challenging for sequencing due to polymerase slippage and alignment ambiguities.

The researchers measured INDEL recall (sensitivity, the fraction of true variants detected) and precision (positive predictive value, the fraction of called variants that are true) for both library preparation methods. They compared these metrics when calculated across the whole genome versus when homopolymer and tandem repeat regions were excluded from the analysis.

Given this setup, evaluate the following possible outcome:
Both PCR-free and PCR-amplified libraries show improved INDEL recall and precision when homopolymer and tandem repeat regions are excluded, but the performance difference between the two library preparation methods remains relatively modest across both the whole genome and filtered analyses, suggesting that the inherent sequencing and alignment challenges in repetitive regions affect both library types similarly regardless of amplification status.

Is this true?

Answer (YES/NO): NO